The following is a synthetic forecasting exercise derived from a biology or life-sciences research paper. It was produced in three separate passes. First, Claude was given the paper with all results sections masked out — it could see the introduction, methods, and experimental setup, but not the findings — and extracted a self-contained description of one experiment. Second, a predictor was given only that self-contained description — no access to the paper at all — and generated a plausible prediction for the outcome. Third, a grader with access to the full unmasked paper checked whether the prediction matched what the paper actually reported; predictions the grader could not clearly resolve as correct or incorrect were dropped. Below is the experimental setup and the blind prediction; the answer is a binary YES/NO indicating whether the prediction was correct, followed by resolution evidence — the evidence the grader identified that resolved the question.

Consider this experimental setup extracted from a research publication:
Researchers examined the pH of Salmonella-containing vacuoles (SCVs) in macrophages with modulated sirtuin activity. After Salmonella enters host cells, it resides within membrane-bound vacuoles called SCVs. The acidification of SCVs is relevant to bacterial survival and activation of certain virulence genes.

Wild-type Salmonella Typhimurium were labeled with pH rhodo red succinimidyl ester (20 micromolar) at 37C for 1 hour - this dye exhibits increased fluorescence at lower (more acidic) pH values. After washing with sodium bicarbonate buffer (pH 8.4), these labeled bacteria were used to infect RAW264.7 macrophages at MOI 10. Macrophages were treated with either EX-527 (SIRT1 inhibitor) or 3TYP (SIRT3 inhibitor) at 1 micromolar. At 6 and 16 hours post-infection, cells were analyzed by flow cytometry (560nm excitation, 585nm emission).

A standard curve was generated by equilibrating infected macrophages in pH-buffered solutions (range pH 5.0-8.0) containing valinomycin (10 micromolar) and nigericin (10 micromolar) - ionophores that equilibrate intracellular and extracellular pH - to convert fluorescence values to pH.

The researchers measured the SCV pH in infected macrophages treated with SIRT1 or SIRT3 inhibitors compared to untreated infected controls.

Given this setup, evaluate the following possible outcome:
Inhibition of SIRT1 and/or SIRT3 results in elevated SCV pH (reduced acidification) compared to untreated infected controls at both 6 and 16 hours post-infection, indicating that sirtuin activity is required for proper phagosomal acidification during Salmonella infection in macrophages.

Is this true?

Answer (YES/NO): YES